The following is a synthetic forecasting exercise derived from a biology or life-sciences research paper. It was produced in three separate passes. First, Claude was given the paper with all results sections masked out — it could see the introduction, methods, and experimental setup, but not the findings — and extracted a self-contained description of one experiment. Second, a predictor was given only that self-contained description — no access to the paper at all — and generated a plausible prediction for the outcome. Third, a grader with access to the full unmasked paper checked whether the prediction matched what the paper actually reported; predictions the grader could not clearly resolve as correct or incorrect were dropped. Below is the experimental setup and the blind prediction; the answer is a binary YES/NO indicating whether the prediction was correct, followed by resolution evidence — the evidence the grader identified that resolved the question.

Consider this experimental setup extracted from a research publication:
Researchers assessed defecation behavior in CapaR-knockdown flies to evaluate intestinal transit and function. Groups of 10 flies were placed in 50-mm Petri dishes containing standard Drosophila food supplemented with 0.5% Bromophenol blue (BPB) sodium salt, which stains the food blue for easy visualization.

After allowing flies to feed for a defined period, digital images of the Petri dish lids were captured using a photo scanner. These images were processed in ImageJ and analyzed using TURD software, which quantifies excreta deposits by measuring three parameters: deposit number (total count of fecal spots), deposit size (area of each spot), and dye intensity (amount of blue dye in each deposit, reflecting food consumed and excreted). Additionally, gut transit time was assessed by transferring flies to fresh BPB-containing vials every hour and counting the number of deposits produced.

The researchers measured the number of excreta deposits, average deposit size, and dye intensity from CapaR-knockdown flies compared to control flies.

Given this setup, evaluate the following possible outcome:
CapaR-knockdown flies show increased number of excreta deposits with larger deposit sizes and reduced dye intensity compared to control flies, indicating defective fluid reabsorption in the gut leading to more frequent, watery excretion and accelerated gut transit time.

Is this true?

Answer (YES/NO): NO